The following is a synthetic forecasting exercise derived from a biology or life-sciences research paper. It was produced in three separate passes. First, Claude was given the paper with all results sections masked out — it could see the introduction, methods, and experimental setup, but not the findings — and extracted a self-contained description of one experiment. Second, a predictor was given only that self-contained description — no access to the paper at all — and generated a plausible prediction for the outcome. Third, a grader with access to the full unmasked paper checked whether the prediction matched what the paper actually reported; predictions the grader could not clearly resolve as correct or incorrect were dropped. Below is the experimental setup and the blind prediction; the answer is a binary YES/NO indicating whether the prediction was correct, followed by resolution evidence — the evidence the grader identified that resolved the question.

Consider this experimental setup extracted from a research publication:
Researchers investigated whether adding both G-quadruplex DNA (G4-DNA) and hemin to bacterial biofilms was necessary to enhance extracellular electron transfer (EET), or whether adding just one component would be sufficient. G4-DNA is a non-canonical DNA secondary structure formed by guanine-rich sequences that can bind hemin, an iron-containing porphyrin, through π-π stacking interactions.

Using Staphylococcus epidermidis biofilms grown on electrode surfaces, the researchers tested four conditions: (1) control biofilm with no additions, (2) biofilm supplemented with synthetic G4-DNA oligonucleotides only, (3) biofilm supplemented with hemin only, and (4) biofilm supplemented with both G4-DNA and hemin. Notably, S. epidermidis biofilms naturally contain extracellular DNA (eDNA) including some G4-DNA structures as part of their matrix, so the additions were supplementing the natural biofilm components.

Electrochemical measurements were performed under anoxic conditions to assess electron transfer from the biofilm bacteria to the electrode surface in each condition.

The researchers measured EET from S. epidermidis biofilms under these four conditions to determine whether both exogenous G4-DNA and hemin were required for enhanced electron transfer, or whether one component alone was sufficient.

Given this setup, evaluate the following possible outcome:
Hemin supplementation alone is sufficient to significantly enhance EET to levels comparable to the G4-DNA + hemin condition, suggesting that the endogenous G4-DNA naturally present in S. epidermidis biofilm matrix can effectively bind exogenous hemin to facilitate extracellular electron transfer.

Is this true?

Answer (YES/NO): NO